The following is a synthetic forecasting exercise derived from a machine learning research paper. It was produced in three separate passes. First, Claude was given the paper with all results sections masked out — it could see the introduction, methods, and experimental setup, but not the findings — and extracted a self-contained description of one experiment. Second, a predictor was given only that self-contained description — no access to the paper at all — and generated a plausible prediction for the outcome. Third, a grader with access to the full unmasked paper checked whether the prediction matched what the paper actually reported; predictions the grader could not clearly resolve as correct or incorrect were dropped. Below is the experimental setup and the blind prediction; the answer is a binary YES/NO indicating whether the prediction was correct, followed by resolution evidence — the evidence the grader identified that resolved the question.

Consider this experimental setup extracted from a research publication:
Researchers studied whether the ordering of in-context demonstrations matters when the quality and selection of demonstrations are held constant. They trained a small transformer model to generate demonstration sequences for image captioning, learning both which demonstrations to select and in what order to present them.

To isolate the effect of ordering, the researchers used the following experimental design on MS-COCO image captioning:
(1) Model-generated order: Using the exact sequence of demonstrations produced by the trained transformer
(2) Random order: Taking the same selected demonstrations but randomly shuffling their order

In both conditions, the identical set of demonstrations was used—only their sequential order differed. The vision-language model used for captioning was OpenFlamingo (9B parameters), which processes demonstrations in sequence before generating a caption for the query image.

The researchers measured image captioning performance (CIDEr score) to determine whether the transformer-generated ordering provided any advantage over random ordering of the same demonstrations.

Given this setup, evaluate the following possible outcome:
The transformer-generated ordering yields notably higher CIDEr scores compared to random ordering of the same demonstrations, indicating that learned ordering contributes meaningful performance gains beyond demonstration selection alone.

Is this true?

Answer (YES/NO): NO